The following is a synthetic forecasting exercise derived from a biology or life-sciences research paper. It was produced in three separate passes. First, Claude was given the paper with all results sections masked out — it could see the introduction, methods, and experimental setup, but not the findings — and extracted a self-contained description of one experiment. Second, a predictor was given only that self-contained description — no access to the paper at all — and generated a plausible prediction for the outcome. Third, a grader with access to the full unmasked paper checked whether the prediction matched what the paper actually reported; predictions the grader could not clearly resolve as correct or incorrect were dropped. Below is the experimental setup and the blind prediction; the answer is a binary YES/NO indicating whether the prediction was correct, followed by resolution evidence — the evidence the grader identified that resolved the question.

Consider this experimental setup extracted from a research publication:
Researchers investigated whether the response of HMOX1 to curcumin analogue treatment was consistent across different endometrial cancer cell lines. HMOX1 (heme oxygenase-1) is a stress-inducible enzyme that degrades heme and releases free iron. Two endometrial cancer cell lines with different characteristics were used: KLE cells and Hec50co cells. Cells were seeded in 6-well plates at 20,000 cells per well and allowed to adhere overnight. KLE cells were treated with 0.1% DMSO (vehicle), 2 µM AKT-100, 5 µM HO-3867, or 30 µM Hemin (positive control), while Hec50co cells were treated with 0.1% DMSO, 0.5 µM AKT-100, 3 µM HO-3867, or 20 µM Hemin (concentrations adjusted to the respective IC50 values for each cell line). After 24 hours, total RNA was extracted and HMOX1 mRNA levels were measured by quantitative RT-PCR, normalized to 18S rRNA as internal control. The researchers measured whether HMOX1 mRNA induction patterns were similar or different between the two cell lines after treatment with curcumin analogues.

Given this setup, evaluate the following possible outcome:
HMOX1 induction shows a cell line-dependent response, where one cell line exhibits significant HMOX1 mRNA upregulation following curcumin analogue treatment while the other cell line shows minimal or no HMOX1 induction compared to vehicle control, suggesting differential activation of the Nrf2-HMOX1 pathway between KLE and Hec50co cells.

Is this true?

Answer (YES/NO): NO